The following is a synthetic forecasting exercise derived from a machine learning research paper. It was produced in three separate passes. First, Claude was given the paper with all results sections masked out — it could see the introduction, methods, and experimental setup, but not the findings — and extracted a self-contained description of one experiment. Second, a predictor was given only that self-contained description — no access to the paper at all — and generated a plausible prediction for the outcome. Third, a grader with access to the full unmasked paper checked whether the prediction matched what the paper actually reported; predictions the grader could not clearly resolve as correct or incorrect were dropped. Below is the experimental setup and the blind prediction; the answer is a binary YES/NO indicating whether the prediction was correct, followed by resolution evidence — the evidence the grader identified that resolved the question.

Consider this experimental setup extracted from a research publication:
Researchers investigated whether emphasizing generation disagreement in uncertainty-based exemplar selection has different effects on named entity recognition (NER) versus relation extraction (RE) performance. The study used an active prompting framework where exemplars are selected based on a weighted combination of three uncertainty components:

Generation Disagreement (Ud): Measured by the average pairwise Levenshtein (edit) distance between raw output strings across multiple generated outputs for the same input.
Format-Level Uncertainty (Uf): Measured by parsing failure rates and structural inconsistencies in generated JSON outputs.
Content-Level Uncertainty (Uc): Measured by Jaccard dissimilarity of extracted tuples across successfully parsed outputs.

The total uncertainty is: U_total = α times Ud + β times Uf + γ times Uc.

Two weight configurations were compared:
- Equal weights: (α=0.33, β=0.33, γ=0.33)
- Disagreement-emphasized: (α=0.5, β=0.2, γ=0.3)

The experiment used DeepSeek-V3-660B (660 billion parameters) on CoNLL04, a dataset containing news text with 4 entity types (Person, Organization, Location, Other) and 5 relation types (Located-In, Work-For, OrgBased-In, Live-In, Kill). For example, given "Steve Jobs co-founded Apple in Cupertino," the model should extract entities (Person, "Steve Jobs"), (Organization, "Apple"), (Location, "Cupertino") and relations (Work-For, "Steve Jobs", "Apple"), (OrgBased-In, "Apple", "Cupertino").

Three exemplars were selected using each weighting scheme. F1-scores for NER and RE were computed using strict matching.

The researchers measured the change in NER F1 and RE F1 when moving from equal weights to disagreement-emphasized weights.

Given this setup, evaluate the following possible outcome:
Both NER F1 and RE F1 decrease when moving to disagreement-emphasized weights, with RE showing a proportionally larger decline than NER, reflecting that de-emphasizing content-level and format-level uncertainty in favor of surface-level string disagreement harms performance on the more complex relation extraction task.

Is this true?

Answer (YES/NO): NO